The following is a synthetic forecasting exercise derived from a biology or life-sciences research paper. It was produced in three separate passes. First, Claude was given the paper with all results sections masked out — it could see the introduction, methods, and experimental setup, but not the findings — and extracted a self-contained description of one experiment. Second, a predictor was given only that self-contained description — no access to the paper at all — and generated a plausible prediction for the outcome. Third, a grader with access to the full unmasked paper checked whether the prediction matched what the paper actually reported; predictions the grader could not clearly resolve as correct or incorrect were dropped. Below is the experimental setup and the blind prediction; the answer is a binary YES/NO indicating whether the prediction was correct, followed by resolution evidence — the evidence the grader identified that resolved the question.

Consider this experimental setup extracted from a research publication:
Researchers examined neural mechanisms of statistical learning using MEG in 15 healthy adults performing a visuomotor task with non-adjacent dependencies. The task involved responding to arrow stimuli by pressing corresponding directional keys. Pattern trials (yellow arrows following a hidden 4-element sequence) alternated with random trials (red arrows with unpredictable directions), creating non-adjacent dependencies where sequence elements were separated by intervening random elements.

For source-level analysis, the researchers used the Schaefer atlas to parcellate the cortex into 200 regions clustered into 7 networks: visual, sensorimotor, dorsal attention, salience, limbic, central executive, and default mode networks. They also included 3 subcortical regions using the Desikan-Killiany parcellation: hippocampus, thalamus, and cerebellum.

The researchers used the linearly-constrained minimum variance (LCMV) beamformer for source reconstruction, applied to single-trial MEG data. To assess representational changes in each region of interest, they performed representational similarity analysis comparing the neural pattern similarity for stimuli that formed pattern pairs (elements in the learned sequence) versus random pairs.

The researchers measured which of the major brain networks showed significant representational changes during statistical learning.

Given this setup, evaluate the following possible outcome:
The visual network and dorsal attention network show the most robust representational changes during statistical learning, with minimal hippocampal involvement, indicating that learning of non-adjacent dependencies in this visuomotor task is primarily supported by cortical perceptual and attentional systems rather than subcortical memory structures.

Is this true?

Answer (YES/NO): NO